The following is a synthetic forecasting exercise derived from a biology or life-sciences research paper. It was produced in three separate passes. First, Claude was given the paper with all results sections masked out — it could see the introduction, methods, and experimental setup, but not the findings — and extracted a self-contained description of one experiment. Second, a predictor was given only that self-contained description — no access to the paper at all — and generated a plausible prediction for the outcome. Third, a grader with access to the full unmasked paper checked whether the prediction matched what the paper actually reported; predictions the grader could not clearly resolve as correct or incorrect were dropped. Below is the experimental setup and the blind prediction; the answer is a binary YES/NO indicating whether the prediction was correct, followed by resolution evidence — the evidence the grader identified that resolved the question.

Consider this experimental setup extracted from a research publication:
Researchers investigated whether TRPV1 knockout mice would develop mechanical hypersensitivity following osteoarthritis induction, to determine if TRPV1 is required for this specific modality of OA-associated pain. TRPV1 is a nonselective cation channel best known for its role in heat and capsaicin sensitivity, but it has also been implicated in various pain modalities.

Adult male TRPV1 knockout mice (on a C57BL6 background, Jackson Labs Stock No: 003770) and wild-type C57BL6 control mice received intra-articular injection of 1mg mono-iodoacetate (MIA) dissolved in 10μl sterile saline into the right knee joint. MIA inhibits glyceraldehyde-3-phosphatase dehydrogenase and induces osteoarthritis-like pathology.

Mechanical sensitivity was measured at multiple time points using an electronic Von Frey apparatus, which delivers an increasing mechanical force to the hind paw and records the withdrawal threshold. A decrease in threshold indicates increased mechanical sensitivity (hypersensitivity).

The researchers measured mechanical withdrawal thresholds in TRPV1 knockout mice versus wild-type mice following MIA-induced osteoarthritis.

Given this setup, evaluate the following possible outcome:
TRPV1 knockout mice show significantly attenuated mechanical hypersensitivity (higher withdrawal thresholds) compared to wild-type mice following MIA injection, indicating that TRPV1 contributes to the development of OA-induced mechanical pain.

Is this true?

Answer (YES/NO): NO